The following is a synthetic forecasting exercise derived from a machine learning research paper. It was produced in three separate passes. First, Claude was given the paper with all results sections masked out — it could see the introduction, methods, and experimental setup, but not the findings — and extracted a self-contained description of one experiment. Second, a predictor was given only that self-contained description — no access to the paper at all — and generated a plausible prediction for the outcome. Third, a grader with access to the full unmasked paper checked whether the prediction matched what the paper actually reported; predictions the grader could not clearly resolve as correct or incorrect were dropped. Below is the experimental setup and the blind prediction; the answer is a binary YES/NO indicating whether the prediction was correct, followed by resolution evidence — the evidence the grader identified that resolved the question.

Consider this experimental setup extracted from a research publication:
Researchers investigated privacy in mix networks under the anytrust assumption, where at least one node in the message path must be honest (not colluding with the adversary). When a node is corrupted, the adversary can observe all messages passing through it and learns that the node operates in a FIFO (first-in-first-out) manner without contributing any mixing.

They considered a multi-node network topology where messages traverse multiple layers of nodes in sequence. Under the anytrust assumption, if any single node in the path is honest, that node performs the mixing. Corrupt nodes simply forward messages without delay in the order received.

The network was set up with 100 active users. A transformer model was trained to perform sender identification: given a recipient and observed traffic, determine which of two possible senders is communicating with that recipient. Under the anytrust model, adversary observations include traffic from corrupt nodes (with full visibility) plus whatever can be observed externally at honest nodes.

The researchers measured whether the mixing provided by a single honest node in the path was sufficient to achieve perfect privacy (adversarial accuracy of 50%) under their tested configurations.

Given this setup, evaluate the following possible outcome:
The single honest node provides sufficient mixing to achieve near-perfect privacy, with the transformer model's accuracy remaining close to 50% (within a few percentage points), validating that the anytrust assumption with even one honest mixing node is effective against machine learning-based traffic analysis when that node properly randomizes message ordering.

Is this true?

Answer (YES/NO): NO